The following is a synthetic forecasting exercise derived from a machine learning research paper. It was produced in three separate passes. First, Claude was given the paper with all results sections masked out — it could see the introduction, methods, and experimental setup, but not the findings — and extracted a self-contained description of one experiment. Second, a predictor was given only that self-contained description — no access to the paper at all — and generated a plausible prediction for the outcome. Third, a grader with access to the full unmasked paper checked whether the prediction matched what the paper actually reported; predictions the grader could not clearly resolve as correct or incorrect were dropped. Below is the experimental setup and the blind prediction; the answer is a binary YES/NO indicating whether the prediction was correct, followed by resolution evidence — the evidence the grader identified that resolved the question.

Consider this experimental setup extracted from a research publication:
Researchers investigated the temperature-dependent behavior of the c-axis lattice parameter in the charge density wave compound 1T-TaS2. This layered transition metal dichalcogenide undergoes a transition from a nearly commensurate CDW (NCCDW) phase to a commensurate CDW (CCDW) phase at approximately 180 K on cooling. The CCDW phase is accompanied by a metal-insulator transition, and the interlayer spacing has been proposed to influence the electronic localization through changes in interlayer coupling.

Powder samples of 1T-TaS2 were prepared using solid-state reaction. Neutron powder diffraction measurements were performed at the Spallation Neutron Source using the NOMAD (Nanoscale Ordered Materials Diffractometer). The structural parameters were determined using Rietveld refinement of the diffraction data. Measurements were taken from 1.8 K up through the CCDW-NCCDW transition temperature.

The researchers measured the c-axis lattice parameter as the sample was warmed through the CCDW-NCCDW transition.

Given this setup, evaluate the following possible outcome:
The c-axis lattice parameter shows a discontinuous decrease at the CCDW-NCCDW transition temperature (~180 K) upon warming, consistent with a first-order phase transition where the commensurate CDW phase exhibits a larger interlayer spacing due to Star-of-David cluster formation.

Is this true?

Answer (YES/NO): NO